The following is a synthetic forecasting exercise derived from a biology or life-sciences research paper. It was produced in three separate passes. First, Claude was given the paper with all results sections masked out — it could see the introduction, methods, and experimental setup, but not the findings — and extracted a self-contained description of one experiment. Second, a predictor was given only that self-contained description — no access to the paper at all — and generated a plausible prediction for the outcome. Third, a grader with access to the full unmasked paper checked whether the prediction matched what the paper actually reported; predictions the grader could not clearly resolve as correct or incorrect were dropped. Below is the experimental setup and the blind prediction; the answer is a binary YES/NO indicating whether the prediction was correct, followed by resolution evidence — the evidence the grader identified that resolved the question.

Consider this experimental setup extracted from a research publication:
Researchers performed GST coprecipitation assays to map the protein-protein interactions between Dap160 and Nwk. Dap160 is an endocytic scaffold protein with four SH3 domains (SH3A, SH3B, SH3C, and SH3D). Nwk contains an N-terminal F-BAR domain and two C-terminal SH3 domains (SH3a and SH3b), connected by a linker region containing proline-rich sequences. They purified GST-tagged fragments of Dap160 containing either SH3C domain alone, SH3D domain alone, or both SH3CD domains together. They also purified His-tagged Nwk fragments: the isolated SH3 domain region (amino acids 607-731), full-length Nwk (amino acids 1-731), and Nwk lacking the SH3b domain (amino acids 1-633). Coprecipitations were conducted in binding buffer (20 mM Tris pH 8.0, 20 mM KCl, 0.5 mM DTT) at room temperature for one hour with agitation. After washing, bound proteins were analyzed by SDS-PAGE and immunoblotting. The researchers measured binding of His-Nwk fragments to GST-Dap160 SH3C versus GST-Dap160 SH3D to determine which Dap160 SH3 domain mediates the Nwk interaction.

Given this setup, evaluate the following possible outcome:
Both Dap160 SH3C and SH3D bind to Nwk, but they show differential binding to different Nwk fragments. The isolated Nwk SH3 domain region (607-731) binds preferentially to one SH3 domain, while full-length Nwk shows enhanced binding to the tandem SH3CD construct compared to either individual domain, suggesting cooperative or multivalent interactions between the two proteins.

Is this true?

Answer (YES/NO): NO